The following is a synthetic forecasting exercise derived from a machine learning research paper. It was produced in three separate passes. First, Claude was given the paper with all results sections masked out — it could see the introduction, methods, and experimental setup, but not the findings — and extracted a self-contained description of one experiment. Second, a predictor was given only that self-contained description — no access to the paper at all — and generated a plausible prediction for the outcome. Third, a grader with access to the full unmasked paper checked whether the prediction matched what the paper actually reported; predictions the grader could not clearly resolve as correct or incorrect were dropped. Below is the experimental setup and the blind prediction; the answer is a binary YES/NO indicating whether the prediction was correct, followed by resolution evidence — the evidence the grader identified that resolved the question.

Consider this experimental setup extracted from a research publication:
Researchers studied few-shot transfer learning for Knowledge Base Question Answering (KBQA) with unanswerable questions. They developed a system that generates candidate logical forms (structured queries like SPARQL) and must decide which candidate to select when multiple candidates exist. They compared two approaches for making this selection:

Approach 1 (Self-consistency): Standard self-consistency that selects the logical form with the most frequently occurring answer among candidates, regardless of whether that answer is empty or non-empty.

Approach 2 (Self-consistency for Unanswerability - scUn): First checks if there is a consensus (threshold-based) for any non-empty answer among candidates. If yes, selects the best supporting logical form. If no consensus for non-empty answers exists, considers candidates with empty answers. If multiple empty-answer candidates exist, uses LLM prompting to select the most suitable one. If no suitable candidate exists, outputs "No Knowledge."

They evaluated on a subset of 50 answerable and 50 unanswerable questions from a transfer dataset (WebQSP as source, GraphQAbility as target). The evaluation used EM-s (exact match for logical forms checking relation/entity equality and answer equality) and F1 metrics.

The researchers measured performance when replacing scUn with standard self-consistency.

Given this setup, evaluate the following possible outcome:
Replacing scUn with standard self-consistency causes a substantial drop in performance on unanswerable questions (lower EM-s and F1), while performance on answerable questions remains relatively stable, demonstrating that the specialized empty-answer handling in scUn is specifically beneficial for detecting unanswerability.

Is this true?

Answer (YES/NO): NO